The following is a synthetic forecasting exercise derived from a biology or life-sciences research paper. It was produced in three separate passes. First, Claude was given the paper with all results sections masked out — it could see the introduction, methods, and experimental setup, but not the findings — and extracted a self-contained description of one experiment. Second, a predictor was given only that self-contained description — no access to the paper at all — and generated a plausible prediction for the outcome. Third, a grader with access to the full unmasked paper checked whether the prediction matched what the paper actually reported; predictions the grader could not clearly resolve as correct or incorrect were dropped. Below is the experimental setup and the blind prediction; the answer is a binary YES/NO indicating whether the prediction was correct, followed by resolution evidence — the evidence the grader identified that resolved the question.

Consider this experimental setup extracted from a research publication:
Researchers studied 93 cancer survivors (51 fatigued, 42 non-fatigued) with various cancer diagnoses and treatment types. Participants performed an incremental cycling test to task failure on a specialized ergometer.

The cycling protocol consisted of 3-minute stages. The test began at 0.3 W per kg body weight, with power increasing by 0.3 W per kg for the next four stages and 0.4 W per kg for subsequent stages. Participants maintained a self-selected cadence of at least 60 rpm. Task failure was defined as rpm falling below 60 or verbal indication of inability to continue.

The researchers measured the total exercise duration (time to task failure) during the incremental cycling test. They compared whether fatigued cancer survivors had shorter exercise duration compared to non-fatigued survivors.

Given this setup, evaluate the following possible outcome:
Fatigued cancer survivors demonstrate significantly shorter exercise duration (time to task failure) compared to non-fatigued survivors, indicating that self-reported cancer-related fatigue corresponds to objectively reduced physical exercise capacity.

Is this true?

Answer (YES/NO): YES